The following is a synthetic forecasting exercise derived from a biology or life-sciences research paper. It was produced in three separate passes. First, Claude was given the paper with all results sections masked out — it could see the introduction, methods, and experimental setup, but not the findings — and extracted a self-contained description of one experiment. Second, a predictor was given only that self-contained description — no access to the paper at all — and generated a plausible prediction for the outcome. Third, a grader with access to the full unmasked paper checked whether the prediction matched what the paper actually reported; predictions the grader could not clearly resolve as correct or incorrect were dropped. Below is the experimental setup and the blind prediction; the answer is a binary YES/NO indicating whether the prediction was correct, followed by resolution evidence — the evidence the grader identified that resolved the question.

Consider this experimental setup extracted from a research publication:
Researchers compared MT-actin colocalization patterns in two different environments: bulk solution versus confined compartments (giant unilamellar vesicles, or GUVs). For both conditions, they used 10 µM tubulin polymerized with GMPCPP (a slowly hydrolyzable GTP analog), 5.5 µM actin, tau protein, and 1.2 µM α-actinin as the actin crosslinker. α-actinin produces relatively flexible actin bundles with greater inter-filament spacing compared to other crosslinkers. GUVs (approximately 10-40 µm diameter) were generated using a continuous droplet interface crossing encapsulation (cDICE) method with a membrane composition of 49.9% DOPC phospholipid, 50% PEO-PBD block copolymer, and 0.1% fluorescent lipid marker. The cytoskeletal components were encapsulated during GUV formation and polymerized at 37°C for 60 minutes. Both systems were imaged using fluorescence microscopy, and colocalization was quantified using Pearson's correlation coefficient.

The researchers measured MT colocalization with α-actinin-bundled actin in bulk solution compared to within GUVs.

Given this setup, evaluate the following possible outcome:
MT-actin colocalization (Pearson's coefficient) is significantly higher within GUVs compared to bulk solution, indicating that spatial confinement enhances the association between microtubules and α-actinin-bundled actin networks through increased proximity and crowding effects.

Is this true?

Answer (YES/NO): YES